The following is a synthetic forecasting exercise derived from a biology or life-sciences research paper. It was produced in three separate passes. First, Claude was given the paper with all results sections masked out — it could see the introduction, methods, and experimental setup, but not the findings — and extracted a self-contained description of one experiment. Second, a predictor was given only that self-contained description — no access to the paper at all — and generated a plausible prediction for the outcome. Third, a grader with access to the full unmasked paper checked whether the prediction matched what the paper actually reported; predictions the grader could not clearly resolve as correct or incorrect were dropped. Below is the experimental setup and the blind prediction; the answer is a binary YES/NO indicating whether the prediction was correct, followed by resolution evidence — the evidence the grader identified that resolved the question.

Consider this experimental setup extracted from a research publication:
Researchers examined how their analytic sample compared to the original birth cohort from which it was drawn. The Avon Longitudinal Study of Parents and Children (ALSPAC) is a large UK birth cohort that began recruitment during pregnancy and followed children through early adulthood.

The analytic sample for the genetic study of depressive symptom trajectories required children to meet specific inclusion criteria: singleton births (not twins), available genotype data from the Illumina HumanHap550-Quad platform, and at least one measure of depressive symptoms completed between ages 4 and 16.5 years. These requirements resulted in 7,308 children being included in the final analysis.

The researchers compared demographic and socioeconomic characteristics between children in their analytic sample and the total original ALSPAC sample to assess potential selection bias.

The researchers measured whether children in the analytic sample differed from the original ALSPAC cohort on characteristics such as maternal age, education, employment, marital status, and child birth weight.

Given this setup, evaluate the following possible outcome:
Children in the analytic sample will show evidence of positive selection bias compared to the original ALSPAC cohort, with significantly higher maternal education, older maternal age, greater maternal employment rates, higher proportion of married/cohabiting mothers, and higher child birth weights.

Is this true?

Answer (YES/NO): YES